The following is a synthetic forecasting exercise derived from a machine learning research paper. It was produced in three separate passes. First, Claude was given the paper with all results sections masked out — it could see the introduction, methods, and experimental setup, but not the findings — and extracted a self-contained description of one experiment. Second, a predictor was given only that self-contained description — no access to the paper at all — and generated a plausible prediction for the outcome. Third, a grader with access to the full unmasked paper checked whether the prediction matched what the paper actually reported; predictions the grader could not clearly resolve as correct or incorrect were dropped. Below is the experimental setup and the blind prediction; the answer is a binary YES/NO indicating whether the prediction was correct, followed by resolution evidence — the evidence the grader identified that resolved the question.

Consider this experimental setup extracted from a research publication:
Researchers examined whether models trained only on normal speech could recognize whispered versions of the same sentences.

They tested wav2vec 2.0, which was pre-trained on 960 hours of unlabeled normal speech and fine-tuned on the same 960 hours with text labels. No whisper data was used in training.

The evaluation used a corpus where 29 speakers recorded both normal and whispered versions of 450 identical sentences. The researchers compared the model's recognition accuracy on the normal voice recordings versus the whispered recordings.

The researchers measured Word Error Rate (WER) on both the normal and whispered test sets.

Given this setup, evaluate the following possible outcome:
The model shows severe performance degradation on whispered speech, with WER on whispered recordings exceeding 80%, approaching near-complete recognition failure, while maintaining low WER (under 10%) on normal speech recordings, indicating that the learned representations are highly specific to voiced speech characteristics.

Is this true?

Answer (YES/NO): NO